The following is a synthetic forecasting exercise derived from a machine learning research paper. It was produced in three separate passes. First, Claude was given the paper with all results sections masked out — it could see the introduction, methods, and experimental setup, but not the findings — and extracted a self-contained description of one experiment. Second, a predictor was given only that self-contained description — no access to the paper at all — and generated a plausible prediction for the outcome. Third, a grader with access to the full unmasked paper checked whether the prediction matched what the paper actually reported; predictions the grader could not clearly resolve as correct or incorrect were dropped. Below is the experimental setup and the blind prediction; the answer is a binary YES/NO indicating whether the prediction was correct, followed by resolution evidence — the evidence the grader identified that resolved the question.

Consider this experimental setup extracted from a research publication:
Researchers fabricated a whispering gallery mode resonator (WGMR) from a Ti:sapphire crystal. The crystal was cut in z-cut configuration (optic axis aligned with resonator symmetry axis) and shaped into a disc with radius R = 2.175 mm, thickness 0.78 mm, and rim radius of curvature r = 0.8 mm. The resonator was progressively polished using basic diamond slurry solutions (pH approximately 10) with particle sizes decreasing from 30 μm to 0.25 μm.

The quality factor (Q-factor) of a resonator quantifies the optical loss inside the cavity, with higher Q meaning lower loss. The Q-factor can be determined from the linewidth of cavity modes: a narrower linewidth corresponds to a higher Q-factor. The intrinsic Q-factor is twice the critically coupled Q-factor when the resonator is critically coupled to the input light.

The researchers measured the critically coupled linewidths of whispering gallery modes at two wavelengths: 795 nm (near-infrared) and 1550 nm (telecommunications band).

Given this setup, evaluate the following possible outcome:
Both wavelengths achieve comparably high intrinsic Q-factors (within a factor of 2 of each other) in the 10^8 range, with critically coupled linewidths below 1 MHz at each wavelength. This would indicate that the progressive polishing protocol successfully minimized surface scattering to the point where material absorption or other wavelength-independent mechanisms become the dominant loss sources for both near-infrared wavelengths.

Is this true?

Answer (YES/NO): NO